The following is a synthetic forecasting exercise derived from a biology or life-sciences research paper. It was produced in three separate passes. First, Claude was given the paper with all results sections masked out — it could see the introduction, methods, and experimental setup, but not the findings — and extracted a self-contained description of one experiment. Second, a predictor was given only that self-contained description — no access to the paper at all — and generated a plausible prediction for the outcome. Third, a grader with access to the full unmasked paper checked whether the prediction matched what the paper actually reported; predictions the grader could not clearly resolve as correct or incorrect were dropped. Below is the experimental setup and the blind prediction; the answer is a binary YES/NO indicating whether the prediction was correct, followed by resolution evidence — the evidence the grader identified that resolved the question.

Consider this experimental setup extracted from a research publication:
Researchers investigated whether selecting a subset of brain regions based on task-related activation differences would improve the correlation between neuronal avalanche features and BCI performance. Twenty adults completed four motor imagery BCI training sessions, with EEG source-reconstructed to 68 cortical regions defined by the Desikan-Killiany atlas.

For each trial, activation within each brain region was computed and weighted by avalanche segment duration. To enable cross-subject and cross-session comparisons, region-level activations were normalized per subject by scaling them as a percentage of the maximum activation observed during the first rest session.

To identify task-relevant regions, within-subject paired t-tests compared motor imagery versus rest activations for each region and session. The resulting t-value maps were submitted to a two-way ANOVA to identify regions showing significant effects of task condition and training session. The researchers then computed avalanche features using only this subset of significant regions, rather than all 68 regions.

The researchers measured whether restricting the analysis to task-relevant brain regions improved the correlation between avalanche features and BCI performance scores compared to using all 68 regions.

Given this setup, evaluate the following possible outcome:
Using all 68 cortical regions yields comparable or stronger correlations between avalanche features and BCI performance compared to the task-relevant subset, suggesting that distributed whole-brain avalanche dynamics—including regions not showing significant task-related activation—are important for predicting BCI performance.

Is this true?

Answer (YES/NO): NO